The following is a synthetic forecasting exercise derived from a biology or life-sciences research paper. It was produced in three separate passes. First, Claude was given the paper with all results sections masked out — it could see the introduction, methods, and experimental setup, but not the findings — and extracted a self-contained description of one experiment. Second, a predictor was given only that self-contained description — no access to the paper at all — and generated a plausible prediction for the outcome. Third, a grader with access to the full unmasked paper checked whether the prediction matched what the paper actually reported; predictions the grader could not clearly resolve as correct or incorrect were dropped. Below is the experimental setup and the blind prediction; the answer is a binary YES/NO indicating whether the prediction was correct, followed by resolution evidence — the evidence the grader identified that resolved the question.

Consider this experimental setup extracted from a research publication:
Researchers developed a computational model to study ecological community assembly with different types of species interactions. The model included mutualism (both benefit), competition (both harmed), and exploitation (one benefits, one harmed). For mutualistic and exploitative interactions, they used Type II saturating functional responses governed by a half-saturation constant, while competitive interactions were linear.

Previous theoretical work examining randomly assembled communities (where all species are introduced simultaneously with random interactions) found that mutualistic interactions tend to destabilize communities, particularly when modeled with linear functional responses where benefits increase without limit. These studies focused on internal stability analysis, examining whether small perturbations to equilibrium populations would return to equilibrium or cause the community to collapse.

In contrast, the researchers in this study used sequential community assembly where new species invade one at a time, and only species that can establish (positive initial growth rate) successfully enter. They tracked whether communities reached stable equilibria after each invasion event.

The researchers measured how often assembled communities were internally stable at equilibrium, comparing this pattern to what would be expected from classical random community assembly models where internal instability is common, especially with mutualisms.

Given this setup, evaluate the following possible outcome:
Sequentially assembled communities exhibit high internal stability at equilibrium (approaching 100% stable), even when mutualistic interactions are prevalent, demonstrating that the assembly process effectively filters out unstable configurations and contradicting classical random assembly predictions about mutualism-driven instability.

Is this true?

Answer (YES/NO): YES